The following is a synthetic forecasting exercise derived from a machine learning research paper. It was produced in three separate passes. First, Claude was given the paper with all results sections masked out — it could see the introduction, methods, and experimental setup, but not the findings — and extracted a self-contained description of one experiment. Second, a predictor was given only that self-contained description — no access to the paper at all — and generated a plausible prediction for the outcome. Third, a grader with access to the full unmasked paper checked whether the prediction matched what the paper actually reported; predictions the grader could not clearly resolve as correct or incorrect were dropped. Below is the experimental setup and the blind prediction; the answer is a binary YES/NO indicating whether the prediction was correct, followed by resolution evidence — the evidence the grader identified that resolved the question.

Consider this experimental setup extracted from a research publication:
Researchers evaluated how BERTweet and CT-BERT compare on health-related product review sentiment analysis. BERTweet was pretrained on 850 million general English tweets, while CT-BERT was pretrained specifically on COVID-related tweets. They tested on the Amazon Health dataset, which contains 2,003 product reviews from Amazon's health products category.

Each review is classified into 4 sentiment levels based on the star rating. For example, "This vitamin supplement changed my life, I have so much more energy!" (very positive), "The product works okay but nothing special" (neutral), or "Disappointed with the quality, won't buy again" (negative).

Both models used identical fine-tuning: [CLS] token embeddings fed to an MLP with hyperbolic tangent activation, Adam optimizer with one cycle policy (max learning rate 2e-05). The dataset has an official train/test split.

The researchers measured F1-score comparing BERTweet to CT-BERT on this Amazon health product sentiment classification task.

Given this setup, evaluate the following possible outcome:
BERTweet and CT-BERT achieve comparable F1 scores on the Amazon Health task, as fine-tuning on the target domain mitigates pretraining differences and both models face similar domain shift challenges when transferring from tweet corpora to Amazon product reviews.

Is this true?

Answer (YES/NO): NO